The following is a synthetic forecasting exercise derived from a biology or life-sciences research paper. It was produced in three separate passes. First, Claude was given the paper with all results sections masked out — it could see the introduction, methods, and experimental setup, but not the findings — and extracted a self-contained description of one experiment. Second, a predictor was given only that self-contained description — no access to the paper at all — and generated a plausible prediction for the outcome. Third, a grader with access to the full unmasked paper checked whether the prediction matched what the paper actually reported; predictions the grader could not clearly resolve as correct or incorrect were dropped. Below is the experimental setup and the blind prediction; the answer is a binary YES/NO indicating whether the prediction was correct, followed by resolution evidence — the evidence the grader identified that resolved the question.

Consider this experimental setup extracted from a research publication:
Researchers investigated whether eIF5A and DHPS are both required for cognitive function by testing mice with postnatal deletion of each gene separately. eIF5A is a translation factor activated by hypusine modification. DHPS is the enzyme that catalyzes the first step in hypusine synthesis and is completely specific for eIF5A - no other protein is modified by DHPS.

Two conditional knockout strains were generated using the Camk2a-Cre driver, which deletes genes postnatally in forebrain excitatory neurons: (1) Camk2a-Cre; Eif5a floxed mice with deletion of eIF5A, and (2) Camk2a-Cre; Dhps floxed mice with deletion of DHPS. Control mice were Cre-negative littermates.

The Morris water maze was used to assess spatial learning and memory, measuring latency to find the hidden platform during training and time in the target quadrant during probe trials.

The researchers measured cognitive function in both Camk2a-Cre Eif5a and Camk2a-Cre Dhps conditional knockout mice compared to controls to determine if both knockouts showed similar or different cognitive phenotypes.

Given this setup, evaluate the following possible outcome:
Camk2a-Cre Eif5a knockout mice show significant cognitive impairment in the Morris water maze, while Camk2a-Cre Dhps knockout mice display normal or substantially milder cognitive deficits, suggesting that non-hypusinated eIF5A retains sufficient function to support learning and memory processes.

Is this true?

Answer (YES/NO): NO